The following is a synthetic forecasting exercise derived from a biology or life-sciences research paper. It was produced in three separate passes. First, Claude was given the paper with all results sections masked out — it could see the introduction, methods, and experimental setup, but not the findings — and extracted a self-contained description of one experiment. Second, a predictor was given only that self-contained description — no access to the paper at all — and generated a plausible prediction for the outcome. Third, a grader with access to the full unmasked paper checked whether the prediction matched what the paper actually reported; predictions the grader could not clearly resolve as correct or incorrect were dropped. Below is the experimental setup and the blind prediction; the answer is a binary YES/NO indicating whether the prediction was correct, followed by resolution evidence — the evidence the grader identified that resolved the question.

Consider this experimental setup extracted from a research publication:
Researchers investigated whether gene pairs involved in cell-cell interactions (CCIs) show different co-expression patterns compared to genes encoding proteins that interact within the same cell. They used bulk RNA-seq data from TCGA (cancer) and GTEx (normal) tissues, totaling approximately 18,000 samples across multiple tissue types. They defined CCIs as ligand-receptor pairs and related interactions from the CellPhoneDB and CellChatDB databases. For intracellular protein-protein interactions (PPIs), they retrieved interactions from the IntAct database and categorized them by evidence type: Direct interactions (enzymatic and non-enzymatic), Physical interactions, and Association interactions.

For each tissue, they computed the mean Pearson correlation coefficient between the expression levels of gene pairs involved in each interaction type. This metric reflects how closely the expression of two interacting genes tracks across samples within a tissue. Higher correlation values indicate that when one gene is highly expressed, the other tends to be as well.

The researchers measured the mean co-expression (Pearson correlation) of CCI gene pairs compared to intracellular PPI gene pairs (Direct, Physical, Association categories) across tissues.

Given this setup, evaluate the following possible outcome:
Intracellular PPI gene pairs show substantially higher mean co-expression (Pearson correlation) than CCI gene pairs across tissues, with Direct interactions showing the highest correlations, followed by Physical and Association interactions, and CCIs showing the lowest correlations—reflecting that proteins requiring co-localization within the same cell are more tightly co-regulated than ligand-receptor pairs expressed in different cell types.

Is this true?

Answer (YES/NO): NO